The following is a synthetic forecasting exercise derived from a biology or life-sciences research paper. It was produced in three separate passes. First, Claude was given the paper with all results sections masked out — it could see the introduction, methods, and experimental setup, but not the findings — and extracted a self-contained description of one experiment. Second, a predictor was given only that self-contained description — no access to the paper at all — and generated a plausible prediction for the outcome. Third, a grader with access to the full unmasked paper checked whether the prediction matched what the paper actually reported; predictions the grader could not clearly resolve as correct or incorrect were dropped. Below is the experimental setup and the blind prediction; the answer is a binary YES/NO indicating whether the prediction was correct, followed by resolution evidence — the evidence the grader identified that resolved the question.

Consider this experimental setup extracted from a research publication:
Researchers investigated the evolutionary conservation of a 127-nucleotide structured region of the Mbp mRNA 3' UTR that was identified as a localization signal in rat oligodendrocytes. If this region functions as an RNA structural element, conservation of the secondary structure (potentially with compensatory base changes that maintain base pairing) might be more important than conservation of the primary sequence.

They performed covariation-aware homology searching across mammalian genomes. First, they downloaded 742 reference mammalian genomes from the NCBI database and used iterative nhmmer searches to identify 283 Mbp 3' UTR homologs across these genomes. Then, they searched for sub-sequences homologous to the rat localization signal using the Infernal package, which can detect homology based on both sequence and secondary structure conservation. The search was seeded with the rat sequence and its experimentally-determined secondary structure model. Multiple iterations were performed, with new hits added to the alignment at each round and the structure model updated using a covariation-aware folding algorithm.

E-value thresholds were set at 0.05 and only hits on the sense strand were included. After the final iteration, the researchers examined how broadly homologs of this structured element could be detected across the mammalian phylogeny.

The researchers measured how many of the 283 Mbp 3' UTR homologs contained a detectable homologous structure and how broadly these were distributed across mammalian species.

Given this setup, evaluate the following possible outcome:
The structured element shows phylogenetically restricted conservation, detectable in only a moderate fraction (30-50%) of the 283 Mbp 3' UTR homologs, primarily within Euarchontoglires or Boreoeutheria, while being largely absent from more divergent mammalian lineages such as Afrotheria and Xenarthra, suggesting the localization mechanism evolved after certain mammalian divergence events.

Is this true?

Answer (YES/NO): NO